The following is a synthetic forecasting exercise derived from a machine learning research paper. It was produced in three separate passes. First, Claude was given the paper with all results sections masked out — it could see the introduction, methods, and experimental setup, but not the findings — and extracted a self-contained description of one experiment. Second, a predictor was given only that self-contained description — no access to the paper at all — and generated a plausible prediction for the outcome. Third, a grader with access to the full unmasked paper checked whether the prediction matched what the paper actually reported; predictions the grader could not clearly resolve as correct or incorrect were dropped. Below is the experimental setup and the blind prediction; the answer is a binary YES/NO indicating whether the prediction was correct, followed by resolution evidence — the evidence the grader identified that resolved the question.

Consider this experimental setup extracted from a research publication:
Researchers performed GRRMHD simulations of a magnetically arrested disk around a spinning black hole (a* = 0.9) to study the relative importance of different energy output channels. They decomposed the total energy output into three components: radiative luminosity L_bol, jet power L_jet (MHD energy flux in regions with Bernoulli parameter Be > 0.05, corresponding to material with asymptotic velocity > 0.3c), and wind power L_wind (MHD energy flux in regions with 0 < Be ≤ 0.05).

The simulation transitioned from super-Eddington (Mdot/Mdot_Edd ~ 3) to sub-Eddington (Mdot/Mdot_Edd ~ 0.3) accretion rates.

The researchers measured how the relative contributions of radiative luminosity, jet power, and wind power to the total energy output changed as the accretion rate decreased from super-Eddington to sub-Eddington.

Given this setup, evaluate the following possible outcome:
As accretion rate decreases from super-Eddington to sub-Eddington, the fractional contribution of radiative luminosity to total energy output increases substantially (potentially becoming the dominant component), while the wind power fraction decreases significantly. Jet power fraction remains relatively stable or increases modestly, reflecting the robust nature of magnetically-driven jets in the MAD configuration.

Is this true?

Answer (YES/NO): NO